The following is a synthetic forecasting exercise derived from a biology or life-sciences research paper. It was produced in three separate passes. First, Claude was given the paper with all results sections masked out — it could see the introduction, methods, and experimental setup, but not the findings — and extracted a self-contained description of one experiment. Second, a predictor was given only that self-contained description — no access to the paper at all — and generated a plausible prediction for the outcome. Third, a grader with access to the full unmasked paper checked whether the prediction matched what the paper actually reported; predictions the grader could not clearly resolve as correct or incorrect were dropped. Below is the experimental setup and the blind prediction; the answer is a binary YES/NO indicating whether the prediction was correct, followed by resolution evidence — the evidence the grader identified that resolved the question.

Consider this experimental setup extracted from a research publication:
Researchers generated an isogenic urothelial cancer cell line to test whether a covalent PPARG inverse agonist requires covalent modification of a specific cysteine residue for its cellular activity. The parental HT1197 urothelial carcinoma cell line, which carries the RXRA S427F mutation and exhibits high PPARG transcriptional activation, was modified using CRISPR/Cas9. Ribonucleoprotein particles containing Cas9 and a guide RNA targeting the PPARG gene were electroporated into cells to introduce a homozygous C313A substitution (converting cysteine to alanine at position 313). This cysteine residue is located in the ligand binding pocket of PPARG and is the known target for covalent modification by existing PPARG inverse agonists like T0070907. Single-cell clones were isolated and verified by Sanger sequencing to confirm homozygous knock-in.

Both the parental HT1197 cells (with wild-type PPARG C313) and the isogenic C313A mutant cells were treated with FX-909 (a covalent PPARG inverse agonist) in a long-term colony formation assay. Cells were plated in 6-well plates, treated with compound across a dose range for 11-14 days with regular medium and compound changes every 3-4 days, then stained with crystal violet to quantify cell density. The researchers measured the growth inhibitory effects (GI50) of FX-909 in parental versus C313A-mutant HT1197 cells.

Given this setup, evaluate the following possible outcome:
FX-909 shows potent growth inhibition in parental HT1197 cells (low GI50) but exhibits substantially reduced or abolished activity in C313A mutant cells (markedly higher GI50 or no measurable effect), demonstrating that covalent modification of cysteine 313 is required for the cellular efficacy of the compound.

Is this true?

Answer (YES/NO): YES